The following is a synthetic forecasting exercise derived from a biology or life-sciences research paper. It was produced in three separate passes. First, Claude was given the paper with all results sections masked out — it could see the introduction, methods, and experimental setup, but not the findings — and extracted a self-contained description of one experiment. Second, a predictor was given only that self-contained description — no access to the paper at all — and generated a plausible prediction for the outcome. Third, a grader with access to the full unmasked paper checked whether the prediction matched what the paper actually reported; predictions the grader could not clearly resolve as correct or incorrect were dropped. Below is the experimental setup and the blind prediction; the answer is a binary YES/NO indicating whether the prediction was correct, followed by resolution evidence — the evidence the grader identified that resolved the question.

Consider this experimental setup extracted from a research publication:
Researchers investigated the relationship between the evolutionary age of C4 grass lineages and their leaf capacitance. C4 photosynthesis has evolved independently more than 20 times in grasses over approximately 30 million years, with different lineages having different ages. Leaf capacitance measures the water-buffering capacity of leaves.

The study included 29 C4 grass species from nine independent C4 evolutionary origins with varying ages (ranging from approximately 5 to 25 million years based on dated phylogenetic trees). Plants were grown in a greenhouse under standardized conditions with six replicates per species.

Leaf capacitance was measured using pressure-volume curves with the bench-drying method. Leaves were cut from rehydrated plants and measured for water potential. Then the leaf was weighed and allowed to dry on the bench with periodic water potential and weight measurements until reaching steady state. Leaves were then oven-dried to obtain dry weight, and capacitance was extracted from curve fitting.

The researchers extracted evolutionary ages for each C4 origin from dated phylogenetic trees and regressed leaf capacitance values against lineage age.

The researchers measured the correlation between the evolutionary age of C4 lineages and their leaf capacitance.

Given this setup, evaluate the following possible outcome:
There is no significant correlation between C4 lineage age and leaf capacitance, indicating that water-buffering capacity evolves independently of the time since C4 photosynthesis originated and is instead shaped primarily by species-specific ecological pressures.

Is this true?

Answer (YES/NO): NO